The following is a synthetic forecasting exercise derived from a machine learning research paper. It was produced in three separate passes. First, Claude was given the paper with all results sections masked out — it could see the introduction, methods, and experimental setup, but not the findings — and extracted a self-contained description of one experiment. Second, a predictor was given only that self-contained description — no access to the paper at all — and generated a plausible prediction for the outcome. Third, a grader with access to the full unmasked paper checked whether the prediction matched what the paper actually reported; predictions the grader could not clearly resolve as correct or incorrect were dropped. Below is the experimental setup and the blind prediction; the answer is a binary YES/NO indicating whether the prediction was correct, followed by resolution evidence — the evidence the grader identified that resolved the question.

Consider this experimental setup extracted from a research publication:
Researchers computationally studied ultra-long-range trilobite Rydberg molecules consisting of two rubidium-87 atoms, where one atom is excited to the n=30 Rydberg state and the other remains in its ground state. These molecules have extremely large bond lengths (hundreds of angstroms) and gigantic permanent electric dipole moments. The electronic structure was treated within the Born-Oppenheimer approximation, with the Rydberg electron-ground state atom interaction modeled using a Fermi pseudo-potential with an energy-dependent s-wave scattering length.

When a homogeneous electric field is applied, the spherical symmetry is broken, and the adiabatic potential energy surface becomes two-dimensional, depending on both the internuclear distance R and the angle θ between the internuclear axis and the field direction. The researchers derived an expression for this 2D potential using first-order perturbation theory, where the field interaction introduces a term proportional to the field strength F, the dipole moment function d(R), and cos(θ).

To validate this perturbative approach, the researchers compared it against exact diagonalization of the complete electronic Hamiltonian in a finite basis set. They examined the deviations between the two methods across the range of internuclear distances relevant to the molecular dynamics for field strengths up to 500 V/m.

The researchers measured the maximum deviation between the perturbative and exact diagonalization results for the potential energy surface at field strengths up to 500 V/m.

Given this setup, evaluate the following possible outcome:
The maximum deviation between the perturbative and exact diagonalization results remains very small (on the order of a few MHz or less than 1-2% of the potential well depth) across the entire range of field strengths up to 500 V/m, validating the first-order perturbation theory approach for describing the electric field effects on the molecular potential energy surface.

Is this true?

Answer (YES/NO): YES